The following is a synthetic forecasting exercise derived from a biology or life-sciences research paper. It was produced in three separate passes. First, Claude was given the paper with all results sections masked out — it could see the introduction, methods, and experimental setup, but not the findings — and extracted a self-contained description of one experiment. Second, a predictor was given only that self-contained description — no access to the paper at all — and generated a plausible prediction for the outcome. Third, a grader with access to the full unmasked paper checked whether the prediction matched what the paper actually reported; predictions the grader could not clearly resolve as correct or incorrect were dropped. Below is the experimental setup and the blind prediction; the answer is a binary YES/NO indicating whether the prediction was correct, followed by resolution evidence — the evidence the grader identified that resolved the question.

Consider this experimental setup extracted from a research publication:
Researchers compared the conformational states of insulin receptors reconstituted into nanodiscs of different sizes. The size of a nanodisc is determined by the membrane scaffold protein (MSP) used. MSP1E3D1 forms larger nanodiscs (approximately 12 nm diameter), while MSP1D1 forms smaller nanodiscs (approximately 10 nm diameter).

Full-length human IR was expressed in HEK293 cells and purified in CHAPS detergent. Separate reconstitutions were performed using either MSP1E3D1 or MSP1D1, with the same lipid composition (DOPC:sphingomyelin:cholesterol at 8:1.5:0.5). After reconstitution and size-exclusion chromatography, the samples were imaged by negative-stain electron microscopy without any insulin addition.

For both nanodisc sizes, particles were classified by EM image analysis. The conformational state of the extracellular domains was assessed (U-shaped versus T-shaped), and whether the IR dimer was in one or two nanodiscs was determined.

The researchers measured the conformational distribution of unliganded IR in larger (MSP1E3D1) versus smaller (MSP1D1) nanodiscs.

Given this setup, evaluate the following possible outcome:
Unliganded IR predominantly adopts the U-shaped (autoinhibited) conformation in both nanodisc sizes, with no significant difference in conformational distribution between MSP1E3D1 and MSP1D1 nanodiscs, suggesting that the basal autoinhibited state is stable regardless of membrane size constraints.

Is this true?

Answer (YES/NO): YES